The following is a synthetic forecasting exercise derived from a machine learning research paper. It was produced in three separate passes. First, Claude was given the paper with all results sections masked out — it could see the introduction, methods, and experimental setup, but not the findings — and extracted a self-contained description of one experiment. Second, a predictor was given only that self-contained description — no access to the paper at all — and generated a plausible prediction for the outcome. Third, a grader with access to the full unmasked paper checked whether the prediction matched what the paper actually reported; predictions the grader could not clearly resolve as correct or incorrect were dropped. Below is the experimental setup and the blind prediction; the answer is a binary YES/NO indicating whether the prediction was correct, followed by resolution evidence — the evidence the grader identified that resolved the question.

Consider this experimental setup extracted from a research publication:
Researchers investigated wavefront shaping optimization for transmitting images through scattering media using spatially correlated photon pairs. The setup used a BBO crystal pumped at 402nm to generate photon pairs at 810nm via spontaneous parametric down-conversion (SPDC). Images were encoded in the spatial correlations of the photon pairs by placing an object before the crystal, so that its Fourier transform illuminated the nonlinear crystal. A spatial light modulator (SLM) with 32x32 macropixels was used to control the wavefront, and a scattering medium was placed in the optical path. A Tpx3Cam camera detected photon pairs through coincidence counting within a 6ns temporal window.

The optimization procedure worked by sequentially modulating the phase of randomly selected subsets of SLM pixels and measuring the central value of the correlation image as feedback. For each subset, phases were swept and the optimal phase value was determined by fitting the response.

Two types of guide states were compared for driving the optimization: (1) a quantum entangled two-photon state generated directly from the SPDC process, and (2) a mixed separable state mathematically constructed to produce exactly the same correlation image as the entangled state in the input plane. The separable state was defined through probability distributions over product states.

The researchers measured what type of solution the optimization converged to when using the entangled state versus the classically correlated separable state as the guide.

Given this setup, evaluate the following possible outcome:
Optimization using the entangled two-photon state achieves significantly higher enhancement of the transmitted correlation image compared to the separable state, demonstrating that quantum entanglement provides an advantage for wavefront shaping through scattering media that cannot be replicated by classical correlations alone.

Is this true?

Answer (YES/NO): NO